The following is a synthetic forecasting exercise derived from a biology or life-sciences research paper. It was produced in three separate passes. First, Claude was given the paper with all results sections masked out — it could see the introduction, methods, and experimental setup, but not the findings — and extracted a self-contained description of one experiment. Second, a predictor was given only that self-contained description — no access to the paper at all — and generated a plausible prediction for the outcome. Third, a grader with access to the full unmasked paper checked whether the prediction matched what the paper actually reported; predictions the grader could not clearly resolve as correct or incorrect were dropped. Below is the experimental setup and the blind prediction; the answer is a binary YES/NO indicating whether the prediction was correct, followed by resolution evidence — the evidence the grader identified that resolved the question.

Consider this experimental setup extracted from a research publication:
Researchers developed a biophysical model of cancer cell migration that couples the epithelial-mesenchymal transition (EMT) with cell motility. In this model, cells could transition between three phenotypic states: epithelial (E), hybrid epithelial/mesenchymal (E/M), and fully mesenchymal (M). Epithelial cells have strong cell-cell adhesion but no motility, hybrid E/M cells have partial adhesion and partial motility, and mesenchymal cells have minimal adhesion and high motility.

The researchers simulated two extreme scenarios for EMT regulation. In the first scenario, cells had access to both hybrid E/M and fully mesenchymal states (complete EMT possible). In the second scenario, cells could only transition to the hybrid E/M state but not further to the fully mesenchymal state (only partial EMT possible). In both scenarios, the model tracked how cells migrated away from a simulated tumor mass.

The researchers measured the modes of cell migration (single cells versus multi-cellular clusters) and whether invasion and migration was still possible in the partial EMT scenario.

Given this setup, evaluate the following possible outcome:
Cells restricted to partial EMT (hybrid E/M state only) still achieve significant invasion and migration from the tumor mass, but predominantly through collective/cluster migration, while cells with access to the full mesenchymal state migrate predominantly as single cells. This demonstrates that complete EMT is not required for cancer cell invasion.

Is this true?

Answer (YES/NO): NO